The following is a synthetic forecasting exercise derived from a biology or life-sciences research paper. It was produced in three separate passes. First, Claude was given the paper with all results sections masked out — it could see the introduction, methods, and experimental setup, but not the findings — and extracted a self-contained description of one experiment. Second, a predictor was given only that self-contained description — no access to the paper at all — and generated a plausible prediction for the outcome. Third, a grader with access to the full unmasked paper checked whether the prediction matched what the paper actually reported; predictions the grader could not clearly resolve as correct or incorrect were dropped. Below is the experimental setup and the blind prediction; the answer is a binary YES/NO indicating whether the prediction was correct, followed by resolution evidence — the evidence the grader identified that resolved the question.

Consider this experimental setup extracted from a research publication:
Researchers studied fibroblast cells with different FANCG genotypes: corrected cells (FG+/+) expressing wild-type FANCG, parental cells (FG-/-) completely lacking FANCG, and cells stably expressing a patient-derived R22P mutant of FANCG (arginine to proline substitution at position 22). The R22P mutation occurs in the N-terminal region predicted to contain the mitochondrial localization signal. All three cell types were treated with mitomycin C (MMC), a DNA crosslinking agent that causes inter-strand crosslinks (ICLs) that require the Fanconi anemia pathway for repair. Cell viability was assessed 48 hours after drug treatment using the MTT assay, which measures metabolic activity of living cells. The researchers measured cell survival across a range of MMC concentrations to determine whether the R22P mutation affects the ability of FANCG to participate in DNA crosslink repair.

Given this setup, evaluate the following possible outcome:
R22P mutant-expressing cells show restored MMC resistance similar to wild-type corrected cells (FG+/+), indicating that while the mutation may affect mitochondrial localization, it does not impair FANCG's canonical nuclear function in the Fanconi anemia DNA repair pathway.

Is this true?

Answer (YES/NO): YES